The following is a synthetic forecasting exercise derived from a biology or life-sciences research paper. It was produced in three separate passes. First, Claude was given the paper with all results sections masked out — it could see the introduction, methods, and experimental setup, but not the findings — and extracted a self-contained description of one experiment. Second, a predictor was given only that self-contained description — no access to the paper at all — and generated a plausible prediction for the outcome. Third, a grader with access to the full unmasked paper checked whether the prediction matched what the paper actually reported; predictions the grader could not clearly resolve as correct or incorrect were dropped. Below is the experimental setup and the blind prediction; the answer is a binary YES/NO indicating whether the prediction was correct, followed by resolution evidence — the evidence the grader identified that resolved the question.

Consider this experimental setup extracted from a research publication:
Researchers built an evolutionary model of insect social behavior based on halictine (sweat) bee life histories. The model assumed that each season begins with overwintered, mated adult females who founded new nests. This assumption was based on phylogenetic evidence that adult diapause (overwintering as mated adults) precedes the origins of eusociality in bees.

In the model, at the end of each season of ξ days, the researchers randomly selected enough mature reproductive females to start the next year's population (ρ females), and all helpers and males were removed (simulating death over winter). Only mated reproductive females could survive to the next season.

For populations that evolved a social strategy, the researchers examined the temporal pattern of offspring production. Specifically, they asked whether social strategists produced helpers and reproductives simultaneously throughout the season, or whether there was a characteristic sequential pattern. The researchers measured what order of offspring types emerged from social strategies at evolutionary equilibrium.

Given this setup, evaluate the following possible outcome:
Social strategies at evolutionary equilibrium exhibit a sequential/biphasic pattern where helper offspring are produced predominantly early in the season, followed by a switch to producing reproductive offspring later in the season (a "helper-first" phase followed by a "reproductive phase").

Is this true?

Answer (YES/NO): YES